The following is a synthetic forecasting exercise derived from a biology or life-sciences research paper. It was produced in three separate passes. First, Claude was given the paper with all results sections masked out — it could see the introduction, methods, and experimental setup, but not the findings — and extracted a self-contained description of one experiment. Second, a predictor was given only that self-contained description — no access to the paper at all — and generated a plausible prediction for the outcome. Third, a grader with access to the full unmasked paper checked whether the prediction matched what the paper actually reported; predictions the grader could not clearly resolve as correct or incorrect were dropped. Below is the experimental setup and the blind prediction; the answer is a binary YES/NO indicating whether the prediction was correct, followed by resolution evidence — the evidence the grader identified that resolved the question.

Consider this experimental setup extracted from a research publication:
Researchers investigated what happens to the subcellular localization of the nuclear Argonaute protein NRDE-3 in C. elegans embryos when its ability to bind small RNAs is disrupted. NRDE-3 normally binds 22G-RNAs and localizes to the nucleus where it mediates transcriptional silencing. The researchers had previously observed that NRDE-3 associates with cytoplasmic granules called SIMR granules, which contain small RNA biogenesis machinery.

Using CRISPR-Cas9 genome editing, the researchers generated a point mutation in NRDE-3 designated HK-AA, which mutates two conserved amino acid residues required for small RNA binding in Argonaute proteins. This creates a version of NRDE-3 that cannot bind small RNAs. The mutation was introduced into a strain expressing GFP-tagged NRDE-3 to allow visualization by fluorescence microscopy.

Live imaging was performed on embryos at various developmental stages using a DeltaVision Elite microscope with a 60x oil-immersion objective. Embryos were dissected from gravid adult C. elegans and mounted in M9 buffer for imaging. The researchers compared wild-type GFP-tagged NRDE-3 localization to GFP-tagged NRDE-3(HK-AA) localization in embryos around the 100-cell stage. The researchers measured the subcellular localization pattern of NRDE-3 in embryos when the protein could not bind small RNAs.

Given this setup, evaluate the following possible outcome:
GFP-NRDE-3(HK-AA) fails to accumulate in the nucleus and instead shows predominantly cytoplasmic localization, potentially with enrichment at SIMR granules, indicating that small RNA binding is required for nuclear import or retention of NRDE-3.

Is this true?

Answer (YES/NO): YES